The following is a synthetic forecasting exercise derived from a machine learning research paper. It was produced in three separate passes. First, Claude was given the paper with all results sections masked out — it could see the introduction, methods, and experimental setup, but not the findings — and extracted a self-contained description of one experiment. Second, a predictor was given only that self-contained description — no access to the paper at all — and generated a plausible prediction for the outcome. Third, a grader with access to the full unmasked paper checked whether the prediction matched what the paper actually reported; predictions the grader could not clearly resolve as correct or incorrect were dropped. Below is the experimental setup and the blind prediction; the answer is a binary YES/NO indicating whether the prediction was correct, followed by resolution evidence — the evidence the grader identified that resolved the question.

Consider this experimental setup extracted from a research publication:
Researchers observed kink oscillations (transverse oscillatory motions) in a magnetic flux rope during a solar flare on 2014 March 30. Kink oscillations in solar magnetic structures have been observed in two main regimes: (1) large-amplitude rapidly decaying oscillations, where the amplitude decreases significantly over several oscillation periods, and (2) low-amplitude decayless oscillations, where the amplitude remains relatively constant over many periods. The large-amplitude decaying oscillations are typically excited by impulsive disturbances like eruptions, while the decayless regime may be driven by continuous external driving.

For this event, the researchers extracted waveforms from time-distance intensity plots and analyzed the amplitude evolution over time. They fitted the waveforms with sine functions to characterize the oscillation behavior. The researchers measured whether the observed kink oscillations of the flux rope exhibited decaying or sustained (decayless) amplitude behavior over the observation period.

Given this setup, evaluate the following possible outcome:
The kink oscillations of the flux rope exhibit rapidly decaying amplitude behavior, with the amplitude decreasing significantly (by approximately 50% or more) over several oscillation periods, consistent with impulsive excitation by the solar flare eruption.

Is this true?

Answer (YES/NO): YES